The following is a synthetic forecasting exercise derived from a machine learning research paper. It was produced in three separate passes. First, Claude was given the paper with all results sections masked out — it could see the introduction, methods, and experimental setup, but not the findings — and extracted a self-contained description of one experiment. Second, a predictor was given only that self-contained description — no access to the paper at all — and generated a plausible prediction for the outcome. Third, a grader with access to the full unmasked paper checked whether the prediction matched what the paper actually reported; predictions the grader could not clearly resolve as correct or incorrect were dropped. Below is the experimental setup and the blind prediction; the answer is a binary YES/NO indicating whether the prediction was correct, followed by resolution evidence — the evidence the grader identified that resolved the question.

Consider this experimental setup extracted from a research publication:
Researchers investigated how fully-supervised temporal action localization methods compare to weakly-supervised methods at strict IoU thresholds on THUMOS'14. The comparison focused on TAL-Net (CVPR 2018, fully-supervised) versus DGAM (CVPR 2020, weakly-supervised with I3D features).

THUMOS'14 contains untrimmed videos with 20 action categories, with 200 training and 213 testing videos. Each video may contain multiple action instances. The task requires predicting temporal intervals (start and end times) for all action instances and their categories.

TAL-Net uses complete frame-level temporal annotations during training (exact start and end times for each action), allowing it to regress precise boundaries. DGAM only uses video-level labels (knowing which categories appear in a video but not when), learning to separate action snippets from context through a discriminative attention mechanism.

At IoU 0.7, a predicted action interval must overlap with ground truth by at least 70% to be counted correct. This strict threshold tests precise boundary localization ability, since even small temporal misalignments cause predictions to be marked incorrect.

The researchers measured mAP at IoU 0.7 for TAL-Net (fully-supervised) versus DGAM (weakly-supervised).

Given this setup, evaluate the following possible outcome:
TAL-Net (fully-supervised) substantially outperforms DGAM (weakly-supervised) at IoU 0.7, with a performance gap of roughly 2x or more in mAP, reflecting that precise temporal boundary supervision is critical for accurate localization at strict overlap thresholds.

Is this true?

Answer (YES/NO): NO